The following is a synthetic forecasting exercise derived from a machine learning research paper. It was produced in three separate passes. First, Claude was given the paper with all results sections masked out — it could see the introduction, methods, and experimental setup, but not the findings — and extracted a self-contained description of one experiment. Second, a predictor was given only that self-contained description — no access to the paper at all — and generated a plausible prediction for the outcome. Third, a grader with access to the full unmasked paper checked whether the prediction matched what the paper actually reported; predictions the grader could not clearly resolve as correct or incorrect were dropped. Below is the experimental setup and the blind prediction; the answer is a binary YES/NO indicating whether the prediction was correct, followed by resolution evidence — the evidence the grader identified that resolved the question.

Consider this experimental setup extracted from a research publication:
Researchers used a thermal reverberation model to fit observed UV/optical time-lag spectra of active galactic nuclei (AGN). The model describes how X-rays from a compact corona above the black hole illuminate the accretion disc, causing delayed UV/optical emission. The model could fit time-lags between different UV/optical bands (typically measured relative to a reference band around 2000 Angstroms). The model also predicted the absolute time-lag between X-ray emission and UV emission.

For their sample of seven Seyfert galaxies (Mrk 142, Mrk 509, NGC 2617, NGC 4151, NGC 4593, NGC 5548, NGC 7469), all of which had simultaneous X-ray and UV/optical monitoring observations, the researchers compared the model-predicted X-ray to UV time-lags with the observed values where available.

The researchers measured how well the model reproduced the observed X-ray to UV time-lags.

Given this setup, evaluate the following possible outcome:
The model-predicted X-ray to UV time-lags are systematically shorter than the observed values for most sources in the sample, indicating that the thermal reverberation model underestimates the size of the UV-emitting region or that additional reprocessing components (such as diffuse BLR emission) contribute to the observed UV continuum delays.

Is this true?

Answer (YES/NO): NO